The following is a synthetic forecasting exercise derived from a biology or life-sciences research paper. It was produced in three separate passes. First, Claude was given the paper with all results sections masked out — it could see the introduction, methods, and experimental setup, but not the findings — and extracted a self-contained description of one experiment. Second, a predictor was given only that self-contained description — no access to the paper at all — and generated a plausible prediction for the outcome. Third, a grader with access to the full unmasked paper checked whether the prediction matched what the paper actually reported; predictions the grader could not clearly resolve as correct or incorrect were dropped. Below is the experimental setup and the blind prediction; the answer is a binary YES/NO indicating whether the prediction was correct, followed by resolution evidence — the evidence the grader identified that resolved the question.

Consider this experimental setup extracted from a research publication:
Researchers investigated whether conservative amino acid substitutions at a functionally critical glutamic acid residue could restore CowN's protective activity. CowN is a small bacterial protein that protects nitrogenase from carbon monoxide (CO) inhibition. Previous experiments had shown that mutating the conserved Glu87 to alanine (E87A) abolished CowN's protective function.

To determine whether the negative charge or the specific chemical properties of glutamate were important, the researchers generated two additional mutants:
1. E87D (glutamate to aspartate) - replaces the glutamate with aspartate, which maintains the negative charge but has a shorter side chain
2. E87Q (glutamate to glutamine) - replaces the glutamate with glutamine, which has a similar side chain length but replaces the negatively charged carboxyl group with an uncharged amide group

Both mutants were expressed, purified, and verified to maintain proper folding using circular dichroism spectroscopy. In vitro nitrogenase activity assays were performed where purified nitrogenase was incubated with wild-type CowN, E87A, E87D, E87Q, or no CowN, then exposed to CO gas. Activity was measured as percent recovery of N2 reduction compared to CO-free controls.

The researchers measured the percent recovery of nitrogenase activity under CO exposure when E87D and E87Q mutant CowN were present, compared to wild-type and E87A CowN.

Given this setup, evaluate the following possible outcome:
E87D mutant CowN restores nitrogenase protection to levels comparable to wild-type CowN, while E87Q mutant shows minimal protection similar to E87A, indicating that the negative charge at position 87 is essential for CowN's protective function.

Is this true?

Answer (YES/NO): NO